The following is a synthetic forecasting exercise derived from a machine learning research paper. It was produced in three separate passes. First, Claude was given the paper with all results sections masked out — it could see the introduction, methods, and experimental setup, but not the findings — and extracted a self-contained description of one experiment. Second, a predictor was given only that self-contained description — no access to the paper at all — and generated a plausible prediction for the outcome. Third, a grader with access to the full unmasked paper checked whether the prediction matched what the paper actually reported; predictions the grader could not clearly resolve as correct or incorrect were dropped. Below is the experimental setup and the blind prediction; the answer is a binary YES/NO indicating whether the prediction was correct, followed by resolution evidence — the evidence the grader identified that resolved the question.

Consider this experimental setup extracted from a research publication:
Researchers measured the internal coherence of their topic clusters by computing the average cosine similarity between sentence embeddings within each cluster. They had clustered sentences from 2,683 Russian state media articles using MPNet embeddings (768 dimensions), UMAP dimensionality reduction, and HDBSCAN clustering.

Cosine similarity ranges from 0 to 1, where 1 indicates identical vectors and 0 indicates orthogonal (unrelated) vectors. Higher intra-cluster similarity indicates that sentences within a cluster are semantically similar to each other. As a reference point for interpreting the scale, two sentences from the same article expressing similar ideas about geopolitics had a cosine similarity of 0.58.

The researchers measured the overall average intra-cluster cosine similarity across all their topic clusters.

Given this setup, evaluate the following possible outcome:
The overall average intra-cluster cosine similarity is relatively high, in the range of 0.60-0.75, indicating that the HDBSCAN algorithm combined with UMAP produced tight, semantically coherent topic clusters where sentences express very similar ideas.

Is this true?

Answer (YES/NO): NO